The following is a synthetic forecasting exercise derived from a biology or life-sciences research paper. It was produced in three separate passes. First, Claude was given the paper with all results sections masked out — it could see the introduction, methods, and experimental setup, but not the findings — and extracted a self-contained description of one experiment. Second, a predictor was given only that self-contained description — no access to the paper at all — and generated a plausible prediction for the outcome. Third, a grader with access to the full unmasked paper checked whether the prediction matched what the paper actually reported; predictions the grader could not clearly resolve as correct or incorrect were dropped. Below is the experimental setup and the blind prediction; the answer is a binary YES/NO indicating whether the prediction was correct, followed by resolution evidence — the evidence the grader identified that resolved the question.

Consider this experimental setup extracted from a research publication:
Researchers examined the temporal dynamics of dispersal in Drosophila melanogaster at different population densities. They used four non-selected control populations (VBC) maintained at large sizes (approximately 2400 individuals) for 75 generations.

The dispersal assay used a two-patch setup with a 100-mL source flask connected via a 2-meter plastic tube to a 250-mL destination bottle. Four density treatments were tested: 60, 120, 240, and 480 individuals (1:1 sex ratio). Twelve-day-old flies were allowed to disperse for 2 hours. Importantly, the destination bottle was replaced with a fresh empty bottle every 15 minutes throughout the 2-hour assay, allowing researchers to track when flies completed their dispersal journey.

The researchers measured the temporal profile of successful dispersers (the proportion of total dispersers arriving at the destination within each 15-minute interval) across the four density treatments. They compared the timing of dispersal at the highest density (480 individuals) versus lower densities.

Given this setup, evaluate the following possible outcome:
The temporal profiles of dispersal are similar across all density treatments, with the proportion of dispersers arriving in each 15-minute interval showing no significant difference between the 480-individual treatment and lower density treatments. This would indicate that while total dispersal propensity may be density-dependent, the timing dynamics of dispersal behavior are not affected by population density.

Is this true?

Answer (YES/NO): NO